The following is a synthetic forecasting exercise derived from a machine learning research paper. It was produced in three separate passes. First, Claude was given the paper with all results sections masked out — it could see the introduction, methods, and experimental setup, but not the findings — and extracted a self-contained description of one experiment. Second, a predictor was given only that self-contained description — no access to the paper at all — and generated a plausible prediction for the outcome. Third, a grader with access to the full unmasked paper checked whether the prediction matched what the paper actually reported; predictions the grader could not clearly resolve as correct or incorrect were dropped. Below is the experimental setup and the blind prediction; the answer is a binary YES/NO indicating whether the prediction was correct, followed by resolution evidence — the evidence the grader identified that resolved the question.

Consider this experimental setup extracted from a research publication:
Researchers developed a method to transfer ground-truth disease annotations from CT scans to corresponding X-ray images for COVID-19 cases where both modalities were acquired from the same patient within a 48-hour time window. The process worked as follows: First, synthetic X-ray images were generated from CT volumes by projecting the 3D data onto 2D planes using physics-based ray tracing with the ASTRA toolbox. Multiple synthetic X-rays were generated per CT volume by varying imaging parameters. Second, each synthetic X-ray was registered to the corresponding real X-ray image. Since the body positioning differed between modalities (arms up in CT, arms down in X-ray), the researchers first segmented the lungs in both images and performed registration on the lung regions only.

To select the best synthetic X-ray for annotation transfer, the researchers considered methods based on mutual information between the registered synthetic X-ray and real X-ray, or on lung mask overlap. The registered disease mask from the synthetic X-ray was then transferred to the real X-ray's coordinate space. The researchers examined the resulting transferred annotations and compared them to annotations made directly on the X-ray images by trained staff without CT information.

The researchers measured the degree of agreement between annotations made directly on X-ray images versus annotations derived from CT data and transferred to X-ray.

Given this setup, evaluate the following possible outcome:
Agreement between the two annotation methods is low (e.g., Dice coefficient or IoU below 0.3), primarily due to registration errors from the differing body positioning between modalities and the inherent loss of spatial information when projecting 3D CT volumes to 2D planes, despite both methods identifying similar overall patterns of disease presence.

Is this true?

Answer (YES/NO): NO